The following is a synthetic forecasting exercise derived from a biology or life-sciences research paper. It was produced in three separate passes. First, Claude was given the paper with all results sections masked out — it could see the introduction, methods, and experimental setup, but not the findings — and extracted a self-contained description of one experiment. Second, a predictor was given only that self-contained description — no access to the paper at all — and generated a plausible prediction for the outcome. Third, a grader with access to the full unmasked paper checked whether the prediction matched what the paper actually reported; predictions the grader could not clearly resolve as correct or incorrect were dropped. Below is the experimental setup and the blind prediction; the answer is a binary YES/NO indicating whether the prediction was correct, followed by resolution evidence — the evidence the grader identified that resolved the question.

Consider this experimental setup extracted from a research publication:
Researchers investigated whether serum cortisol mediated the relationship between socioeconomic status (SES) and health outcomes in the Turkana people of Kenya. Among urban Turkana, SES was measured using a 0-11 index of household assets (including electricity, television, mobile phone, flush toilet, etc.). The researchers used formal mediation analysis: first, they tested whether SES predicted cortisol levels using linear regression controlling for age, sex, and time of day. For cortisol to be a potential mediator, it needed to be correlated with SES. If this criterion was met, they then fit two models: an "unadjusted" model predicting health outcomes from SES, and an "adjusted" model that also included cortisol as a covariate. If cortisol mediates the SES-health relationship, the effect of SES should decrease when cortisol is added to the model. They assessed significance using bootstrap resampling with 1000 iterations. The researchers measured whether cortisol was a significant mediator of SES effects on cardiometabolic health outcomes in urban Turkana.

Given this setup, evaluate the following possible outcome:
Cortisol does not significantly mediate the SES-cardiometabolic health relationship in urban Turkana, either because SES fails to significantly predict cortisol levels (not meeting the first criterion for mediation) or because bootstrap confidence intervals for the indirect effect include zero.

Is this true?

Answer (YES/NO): YES